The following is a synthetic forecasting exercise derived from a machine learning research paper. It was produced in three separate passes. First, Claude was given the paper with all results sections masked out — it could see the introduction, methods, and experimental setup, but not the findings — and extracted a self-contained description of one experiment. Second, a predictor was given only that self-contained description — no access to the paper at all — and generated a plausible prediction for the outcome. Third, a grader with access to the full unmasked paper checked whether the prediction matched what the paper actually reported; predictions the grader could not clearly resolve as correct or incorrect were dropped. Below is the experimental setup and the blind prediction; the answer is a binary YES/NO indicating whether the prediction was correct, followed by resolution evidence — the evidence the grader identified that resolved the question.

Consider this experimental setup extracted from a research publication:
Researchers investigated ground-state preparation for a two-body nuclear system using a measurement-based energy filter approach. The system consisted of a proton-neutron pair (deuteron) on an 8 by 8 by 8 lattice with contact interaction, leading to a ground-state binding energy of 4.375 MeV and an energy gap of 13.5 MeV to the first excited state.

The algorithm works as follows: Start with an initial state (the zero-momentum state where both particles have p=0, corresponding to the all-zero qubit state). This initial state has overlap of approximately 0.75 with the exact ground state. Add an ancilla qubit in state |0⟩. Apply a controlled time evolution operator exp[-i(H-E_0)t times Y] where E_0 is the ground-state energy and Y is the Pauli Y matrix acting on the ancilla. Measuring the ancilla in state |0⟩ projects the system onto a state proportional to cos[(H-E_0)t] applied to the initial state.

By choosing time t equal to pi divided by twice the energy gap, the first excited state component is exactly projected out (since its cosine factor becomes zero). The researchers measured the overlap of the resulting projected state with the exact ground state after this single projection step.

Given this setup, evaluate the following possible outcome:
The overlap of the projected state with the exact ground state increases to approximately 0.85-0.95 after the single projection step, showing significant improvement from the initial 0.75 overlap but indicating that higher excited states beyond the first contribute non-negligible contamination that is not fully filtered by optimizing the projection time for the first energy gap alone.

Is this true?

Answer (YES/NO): NO